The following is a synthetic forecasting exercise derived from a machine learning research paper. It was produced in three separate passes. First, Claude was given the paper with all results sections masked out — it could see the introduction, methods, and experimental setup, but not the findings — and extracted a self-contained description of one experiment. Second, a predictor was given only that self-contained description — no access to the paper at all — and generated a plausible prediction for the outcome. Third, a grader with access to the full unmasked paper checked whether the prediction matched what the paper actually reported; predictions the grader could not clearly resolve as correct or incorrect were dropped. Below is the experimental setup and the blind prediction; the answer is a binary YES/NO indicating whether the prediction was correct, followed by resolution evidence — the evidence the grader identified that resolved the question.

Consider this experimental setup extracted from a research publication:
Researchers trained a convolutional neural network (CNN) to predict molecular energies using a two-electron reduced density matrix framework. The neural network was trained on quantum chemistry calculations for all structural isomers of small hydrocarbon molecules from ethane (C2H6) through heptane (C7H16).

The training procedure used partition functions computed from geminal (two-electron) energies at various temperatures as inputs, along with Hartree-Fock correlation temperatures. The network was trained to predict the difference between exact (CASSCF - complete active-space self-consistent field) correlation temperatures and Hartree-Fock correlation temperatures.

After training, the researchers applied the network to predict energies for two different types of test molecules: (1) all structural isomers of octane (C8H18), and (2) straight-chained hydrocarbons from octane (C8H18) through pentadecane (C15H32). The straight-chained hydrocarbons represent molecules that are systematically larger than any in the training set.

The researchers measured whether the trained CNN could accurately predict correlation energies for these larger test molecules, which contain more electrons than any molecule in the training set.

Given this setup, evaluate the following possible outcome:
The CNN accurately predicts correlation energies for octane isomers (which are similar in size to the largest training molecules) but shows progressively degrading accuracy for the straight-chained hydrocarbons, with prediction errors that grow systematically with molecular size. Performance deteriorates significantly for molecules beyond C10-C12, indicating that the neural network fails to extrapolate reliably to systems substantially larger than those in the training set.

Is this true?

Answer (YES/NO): NO